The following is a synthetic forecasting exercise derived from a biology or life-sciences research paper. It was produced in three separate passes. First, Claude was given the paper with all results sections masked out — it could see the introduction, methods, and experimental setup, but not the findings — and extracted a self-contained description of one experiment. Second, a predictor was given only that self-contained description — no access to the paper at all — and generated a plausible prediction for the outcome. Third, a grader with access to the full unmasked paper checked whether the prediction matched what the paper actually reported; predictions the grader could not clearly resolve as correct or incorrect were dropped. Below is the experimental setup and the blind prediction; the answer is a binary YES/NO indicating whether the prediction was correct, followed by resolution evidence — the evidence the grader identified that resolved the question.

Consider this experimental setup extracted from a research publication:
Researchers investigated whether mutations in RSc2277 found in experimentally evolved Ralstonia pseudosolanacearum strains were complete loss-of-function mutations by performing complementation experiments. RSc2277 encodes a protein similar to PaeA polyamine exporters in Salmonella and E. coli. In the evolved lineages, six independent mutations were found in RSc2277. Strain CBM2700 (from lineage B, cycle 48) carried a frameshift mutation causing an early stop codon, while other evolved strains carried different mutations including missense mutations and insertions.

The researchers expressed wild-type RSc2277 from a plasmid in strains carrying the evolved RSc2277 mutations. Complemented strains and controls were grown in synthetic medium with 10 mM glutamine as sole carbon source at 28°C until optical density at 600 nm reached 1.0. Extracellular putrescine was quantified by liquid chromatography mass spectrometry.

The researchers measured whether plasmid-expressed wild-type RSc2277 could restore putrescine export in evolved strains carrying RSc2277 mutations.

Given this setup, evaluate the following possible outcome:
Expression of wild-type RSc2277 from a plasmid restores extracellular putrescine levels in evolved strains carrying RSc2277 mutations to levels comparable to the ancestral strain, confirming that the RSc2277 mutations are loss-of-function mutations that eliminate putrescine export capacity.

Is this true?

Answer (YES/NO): YES